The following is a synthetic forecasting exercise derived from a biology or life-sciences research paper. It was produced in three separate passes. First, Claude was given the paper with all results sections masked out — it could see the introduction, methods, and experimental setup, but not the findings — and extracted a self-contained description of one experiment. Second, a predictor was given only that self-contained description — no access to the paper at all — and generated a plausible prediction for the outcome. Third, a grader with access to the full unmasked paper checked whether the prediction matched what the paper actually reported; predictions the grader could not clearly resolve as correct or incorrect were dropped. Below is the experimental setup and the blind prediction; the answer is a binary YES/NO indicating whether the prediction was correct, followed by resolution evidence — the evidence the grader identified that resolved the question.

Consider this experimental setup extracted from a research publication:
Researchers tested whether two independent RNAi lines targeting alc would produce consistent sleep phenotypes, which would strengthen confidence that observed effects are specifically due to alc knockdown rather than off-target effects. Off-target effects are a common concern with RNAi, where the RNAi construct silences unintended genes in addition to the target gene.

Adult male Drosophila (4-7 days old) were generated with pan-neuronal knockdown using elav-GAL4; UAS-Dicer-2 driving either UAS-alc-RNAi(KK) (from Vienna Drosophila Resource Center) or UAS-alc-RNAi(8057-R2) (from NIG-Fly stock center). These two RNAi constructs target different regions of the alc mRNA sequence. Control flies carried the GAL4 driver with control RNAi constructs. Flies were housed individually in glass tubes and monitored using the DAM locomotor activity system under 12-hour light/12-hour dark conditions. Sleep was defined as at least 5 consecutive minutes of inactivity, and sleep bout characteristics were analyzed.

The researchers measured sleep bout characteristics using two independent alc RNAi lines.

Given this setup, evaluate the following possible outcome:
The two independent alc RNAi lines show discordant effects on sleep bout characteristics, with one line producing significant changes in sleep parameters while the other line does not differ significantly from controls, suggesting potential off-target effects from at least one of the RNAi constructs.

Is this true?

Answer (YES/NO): NO